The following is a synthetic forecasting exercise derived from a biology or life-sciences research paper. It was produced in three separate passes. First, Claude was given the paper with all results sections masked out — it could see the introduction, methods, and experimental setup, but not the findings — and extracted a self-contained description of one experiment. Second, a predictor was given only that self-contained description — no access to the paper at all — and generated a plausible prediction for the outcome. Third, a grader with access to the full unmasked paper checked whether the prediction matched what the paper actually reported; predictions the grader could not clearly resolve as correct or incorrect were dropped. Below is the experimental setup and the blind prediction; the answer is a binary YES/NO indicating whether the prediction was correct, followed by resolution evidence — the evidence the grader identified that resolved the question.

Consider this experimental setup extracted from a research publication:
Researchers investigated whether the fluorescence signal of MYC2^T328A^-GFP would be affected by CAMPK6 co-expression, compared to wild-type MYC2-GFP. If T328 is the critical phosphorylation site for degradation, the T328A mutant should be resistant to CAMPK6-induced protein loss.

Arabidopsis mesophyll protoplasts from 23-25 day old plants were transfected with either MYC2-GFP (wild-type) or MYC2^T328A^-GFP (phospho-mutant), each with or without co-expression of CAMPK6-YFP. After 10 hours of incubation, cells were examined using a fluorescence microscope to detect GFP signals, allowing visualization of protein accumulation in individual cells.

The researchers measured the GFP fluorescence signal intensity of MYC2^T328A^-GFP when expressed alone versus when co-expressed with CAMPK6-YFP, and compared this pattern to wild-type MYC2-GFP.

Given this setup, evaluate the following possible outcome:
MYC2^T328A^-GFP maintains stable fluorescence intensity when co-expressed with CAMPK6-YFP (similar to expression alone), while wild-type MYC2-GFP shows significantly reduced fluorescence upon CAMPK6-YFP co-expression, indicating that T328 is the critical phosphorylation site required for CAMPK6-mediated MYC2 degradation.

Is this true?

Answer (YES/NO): YES